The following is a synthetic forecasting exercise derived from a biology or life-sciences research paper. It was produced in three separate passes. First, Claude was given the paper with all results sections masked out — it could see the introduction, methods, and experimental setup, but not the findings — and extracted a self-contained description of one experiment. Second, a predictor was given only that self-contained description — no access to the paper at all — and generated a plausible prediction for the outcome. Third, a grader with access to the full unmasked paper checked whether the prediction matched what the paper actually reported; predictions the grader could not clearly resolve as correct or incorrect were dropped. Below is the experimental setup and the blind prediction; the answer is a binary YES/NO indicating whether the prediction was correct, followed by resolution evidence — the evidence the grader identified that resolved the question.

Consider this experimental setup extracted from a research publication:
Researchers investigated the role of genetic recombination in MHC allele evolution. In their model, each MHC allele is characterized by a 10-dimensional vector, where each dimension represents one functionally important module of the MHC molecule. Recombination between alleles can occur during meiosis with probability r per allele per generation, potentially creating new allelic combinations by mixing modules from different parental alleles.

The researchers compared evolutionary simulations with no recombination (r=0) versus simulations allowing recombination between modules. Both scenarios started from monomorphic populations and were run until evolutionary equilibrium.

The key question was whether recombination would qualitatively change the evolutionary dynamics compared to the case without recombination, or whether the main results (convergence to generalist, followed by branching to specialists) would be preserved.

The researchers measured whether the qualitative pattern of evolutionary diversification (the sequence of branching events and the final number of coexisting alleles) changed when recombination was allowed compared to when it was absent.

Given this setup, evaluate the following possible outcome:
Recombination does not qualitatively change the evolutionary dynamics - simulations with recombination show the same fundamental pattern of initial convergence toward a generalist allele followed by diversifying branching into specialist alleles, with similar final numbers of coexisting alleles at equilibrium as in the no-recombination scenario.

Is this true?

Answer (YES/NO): YES